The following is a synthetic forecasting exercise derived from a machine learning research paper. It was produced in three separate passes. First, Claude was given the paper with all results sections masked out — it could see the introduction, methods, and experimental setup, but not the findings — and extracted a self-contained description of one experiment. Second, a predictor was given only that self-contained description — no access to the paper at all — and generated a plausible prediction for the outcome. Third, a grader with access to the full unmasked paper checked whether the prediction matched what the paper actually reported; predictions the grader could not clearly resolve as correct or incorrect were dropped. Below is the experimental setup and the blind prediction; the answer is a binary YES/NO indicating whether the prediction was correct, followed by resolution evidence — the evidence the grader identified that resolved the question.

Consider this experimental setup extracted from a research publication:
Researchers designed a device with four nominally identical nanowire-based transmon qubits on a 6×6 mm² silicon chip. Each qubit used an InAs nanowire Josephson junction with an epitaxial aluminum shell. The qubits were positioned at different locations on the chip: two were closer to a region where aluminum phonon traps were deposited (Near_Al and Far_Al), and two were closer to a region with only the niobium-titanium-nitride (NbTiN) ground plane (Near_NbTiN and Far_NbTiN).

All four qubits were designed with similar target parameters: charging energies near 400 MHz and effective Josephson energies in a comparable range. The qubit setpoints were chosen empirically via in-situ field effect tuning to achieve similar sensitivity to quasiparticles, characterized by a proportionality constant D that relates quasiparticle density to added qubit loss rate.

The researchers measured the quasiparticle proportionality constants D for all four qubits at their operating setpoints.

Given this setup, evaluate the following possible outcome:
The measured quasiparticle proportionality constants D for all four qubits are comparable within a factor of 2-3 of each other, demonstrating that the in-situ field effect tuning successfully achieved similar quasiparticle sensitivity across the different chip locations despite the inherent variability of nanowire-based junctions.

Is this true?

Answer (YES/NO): YES